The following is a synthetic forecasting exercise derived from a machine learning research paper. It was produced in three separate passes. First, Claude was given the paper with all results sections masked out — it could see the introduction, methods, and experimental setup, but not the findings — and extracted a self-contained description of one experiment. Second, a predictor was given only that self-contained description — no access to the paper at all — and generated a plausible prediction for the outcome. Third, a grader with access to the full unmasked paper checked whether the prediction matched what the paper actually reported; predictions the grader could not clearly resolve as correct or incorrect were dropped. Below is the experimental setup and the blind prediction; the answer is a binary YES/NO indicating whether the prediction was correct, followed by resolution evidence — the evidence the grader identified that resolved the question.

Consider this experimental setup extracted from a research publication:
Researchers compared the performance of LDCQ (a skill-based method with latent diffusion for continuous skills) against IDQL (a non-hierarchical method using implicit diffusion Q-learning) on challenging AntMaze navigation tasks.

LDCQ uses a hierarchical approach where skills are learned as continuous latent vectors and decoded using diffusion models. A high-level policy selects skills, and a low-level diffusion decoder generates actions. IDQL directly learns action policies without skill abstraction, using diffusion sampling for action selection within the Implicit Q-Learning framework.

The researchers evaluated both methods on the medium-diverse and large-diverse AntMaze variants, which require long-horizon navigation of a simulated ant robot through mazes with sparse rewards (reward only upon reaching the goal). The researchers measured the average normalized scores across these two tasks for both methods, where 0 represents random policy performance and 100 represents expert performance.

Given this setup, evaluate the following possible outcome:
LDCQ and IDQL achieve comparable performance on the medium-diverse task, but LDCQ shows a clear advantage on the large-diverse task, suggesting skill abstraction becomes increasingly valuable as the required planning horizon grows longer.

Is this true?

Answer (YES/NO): NO